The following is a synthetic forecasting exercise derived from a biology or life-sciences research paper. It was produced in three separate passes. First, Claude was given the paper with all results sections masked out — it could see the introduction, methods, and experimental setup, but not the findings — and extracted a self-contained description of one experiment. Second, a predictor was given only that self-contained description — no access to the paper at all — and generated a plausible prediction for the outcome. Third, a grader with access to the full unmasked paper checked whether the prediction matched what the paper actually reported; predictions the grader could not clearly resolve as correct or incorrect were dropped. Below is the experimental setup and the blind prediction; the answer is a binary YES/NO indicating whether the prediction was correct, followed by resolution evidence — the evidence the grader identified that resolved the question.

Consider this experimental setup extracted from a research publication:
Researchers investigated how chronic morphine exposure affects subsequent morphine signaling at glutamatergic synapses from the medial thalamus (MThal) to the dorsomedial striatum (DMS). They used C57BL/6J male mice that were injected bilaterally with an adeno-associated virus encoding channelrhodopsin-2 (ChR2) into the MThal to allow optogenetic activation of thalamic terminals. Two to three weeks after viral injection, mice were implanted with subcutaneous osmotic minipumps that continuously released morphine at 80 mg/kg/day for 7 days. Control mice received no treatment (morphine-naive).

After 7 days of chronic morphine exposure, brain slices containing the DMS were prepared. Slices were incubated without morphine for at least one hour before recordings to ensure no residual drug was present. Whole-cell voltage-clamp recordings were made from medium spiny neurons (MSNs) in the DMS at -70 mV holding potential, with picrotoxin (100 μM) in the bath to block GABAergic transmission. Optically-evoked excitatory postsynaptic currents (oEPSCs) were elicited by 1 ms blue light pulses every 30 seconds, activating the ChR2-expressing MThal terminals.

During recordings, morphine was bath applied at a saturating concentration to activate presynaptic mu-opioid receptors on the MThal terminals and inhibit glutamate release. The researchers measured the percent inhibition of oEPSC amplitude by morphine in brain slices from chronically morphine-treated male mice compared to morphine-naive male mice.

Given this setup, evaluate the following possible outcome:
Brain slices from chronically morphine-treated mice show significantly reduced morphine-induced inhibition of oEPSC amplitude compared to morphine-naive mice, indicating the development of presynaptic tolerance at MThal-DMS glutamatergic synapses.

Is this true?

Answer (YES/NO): NO